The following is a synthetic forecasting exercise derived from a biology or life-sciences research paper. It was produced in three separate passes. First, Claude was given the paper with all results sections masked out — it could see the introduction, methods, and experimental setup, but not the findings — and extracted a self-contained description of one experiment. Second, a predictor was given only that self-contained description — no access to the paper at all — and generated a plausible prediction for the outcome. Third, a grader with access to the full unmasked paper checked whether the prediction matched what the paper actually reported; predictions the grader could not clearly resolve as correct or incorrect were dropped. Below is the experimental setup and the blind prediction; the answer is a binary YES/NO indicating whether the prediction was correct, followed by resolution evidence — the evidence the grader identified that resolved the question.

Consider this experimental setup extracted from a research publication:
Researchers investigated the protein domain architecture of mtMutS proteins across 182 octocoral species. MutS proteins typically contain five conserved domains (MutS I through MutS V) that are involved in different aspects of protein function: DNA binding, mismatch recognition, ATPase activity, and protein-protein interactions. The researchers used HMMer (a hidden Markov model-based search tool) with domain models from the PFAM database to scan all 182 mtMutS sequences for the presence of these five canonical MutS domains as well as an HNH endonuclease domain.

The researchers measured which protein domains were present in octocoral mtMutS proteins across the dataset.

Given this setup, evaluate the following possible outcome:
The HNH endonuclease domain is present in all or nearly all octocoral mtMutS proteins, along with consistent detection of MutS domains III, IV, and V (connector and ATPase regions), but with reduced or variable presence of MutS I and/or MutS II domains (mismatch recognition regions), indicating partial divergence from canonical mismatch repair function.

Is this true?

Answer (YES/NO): NO